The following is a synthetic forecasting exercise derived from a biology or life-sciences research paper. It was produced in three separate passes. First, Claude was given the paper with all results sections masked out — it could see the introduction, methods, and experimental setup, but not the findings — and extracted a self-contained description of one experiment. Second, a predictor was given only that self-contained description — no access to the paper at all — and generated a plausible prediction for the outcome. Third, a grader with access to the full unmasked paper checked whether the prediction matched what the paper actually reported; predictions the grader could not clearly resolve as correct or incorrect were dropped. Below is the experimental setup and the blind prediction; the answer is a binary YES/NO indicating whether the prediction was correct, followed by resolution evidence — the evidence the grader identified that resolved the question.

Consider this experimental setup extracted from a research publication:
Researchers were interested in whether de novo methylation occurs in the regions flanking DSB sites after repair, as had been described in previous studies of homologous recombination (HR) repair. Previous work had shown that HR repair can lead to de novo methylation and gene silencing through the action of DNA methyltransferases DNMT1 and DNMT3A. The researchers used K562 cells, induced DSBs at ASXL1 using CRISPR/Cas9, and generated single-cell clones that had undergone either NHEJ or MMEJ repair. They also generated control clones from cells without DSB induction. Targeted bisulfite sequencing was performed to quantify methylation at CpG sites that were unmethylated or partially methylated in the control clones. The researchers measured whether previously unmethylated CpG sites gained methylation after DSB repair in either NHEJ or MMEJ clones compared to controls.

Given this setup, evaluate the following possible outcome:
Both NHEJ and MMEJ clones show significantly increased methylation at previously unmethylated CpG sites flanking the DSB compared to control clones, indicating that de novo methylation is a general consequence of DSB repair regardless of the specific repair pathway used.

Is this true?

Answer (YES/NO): NO